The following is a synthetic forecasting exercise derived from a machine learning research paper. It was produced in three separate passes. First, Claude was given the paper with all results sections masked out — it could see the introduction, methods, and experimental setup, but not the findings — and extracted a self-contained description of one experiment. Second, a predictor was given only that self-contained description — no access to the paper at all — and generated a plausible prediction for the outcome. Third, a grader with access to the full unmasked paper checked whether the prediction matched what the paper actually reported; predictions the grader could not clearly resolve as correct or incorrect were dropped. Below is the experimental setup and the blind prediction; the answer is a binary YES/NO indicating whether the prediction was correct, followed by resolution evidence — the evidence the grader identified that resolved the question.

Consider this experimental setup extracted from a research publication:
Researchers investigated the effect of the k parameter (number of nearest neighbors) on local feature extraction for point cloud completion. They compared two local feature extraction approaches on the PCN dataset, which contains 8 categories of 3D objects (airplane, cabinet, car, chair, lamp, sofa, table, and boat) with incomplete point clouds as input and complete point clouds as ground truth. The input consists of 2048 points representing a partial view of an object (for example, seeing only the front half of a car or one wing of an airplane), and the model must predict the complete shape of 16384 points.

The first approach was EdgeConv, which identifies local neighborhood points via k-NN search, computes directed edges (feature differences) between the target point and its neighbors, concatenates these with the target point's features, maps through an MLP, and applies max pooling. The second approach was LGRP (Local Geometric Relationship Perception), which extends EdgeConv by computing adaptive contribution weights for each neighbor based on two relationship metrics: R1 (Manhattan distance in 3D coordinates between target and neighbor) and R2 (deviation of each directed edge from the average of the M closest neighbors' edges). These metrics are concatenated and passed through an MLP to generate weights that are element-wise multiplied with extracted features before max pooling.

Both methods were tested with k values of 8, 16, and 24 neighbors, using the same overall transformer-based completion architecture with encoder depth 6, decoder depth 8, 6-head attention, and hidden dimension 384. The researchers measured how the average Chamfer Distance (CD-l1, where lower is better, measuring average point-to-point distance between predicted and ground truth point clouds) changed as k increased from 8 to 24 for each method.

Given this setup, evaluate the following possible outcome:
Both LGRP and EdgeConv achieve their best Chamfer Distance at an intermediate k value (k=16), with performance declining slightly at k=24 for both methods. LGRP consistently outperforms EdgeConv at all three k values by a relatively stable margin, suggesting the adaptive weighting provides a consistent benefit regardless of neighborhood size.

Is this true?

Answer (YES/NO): NO